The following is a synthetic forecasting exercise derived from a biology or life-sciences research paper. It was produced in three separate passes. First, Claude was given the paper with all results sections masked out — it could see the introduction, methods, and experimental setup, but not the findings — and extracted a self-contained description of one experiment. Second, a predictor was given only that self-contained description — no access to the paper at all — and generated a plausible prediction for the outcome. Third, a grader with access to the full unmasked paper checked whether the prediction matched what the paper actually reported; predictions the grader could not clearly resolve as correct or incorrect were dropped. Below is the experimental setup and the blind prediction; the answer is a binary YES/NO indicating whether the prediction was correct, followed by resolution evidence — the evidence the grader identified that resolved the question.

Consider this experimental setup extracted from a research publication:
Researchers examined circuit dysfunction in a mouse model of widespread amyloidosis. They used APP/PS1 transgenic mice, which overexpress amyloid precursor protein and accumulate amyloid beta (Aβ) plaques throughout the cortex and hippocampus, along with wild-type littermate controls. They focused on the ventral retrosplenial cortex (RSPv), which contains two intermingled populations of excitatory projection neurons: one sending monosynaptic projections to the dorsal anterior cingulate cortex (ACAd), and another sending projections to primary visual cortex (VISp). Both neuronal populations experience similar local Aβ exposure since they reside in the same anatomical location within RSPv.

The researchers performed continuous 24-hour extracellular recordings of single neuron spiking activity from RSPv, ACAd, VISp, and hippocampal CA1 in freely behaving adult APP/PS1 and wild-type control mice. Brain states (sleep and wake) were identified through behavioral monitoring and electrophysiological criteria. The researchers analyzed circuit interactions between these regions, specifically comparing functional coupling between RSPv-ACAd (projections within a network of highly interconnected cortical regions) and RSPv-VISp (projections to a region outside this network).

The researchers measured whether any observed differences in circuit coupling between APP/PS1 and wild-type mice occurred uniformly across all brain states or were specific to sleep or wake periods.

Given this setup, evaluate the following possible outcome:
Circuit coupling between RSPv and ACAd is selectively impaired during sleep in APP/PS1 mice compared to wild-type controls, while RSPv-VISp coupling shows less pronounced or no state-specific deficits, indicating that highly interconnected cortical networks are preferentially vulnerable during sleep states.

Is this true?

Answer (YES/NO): NO